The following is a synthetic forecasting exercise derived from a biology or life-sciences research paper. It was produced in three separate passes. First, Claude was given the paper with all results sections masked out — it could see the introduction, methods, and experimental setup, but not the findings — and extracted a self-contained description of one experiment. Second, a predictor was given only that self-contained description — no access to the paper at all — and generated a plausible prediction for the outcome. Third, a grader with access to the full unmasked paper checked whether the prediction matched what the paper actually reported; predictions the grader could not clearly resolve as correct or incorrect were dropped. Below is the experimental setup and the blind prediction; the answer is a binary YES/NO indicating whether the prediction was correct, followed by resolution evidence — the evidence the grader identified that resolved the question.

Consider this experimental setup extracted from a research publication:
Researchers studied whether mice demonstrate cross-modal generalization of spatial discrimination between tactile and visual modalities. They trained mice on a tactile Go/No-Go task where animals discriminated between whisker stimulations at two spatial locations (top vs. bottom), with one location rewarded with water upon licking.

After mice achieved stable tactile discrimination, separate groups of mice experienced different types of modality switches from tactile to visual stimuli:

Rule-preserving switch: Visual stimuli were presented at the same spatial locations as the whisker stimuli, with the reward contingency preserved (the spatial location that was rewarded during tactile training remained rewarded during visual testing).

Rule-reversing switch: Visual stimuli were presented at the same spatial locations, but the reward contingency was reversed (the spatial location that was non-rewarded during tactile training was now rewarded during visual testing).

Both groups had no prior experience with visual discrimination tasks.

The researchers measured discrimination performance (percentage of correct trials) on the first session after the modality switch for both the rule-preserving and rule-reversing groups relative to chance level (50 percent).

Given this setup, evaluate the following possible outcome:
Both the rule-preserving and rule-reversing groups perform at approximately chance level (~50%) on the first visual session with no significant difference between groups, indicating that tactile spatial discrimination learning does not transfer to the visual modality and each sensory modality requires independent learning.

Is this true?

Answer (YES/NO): NO